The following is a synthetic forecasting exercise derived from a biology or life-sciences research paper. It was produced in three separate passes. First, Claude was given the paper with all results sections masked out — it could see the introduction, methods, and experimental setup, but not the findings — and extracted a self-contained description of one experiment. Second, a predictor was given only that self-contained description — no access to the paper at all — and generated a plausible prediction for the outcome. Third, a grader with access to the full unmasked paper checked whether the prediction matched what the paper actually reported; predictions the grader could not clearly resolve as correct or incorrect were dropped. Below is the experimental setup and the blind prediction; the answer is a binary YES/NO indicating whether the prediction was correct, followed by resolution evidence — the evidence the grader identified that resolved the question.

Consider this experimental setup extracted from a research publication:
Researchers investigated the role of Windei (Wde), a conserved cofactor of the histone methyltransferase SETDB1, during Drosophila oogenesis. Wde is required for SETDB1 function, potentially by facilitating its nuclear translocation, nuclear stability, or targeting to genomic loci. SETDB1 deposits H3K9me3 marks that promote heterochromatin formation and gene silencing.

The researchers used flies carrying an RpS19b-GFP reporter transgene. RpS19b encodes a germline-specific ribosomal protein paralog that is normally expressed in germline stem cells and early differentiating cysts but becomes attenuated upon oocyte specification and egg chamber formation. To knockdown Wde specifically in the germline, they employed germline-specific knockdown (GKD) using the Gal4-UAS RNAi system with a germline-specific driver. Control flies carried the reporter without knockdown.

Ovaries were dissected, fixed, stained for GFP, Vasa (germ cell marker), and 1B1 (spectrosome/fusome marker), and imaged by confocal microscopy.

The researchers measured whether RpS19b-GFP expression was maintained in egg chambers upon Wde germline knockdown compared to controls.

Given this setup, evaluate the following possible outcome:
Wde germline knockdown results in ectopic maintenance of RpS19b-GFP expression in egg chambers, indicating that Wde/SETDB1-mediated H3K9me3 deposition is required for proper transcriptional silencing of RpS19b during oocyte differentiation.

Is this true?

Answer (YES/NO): YES